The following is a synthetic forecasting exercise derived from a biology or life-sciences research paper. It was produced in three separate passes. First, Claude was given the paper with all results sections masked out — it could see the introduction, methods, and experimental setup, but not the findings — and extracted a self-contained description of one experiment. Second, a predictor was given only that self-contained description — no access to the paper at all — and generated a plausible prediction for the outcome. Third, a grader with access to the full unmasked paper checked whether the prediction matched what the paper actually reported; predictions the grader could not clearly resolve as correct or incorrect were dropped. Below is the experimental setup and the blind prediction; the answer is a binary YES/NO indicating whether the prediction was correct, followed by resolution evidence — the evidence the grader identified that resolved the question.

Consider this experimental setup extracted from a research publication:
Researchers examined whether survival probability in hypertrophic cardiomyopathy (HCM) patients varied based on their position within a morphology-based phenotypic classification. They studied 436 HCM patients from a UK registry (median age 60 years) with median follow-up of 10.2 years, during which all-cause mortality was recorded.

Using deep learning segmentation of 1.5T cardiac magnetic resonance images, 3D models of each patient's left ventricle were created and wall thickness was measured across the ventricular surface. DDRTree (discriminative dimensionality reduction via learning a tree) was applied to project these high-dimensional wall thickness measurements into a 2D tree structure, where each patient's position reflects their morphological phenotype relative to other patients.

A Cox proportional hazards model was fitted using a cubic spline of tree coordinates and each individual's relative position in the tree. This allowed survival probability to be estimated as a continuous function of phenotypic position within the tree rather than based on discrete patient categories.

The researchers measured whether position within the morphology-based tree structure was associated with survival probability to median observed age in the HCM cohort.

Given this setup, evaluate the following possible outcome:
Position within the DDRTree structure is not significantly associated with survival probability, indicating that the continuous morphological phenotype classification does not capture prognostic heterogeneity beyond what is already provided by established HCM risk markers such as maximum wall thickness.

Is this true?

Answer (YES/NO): NO